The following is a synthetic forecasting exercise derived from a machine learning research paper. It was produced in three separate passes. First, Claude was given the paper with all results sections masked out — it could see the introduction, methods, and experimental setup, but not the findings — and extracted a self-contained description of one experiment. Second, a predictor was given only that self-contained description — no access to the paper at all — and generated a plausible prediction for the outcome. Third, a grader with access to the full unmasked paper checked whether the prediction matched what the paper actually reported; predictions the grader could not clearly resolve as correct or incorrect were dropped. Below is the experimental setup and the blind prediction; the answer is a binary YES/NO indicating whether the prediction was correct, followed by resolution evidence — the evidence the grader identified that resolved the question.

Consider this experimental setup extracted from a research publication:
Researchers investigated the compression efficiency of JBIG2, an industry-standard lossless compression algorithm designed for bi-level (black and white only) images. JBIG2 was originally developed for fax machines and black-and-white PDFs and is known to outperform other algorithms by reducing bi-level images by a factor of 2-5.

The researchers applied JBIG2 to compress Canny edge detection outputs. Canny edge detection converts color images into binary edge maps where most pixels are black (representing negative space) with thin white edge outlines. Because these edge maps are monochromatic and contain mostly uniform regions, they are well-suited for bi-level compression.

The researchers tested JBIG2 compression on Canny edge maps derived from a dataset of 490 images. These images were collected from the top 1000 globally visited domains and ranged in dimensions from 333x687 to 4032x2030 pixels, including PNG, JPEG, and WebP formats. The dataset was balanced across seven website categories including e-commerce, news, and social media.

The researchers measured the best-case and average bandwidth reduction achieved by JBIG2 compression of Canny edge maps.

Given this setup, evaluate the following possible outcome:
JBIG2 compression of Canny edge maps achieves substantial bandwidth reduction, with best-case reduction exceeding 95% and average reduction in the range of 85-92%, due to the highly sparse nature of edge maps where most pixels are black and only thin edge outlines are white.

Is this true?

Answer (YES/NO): YES